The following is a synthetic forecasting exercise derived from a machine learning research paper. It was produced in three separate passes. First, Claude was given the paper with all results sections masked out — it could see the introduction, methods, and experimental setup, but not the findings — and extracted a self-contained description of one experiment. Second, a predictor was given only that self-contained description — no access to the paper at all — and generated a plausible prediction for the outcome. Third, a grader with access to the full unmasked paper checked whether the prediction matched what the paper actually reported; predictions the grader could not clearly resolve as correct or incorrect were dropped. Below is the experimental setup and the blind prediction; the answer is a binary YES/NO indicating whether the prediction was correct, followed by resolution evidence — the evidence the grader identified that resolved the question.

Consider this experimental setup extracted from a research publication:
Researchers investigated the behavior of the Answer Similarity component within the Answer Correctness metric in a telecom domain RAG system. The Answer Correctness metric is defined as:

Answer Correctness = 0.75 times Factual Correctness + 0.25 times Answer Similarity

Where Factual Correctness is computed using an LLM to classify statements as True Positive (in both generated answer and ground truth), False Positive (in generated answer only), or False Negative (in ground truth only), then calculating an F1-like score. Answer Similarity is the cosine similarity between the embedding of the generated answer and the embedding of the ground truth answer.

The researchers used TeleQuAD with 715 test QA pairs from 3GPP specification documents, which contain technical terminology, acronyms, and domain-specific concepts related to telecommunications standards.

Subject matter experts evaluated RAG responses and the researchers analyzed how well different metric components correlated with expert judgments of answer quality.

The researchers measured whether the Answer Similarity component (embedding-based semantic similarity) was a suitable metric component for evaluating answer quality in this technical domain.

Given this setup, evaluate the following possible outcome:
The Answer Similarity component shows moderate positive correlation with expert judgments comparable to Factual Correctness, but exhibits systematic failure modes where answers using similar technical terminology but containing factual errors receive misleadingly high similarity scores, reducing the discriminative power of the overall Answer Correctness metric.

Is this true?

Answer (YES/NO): NO